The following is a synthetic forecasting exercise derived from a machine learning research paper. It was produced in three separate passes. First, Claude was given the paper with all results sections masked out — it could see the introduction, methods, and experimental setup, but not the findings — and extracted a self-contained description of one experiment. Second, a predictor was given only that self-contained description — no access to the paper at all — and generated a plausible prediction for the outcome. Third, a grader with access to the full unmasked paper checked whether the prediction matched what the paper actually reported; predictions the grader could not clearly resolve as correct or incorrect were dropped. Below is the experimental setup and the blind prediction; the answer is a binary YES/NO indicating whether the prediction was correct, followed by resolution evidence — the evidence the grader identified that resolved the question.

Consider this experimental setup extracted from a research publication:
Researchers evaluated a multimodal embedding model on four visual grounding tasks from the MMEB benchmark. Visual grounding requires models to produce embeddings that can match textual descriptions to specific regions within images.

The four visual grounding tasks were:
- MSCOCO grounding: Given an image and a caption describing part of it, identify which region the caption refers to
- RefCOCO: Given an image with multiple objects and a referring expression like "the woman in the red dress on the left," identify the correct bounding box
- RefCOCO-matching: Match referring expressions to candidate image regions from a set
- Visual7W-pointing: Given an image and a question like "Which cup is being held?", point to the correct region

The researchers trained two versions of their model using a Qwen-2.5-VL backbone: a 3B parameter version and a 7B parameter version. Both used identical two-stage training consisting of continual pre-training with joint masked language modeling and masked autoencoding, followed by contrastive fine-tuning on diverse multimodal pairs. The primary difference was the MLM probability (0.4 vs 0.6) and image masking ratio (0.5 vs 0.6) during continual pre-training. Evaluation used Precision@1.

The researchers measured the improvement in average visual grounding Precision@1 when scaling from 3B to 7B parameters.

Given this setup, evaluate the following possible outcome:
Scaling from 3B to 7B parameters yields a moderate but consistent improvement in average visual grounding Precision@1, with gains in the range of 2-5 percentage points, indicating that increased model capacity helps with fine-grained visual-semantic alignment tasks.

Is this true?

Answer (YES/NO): YES